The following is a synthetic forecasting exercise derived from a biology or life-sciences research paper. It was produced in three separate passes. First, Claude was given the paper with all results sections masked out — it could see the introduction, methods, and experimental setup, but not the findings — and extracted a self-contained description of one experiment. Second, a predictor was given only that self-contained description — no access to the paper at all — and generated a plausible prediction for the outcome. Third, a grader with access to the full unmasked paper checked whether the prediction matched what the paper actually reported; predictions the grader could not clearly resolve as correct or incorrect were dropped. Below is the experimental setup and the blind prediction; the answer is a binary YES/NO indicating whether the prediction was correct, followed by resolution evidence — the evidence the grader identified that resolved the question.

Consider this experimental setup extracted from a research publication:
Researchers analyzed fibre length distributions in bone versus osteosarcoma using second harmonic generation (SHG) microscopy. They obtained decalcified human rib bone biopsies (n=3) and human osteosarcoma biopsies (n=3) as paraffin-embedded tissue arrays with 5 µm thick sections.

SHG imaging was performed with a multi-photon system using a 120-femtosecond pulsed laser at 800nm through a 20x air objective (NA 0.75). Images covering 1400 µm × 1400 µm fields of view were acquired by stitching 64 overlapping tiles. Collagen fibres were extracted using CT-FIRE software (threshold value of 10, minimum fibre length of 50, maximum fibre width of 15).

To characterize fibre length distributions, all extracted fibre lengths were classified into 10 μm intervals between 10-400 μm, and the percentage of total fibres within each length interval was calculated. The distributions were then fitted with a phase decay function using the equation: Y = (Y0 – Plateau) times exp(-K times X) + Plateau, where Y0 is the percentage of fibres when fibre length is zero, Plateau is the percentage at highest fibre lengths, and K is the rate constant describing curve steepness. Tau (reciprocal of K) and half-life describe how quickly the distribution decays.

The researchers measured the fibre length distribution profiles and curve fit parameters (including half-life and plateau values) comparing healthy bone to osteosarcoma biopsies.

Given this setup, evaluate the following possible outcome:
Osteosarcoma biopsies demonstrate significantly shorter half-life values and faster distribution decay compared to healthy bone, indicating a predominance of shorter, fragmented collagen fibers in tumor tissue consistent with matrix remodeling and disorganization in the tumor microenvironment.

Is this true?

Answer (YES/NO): NO